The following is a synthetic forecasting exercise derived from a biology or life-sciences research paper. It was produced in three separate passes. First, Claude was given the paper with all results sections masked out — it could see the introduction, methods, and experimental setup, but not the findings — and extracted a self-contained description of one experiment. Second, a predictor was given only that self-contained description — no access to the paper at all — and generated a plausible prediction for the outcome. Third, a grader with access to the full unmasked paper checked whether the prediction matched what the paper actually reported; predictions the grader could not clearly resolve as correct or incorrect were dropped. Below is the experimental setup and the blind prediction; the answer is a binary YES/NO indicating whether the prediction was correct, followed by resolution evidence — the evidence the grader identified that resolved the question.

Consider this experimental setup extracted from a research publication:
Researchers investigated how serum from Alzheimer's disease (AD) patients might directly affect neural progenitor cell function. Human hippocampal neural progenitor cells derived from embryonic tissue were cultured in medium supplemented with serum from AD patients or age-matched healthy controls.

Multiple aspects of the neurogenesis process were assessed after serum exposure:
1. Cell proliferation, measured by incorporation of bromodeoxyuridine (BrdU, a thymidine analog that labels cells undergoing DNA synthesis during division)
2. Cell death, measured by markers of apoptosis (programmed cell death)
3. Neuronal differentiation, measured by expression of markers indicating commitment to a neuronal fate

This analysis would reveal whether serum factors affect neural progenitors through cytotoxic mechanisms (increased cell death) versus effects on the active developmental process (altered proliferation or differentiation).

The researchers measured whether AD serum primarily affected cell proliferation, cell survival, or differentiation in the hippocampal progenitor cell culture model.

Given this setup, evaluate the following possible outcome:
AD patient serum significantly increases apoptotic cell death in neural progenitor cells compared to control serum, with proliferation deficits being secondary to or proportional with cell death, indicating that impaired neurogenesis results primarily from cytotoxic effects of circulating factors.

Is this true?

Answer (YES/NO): NO